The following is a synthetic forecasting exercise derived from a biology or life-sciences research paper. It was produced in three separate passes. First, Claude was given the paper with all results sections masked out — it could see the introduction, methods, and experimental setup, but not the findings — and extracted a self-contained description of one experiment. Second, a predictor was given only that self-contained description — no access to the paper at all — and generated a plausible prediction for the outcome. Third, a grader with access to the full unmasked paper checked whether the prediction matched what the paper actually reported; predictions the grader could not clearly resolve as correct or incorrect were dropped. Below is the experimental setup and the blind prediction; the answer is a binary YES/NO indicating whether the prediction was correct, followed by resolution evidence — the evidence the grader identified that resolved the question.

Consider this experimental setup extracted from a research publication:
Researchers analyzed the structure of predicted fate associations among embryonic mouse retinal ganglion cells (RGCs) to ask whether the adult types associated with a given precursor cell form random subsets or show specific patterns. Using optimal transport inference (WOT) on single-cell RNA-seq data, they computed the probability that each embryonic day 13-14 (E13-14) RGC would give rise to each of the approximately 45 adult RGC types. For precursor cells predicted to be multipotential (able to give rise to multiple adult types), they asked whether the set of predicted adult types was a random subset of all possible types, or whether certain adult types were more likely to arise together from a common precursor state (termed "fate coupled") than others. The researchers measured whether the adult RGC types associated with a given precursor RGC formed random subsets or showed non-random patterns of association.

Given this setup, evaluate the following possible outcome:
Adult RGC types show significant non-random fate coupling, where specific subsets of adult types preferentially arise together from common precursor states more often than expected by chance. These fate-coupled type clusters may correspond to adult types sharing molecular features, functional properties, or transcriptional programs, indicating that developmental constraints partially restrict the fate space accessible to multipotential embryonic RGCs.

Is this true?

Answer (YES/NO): YES